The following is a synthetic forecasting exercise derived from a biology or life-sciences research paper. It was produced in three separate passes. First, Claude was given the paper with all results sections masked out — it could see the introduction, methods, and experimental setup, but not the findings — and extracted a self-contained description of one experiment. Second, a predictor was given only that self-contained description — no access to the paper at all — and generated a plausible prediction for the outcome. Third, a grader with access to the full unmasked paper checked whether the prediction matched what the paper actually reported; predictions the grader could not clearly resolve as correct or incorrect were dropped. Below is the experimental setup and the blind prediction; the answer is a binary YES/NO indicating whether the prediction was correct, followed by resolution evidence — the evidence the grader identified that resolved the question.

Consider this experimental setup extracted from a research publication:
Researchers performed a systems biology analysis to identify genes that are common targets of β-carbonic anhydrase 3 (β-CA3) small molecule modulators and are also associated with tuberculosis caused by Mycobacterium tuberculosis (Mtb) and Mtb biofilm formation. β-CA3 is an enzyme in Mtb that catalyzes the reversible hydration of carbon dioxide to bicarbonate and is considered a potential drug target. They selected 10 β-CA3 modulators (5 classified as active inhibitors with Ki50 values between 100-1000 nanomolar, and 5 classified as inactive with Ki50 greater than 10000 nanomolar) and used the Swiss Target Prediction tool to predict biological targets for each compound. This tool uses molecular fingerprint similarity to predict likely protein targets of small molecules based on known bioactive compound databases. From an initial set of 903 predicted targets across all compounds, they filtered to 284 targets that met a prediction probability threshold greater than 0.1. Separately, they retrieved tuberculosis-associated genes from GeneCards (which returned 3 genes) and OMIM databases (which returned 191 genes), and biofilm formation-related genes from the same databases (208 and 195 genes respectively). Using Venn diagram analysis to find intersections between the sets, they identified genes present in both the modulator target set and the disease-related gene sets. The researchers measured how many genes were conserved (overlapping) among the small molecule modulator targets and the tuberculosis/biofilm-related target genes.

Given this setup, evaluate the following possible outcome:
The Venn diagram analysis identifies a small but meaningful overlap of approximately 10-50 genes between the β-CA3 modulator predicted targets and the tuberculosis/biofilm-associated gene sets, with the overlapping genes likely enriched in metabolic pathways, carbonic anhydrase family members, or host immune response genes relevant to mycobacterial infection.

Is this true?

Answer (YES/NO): YES